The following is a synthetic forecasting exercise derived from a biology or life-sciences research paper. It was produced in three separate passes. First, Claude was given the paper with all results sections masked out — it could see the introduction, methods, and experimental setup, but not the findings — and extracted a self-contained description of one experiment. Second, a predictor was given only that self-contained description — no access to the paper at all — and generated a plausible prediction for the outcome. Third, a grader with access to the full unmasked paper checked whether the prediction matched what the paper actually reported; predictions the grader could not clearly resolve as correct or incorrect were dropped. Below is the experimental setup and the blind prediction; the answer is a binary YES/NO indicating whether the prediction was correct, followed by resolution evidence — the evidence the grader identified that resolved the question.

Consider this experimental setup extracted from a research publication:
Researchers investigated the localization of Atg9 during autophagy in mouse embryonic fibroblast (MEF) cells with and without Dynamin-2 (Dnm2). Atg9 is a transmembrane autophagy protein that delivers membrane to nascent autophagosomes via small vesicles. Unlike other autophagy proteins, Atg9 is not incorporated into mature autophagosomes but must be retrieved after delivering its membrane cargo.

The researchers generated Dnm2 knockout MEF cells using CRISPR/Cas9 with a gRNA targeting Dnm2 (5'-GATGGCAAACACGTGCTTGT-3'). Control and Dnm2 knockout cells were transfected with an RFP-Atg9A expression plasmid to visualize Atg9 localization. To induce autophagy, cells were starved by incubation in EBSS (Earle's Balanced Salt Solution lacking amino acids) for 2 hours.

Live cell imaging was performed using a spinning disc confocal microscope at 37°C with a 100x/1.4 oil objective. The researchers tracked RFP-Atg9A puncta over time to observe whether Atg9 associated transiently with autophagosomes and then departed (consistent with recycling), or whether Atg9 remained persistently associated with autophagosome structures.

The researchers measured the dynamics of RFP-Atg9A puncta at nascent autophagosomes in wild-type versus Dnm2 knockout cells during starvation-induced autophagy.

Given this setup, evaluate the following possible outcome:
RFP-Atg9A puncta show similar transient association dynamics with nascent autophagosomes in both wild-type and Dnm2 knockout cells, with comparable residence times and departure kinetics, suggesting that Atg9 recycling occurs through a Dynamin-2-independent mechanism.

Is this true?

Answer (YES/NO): NO